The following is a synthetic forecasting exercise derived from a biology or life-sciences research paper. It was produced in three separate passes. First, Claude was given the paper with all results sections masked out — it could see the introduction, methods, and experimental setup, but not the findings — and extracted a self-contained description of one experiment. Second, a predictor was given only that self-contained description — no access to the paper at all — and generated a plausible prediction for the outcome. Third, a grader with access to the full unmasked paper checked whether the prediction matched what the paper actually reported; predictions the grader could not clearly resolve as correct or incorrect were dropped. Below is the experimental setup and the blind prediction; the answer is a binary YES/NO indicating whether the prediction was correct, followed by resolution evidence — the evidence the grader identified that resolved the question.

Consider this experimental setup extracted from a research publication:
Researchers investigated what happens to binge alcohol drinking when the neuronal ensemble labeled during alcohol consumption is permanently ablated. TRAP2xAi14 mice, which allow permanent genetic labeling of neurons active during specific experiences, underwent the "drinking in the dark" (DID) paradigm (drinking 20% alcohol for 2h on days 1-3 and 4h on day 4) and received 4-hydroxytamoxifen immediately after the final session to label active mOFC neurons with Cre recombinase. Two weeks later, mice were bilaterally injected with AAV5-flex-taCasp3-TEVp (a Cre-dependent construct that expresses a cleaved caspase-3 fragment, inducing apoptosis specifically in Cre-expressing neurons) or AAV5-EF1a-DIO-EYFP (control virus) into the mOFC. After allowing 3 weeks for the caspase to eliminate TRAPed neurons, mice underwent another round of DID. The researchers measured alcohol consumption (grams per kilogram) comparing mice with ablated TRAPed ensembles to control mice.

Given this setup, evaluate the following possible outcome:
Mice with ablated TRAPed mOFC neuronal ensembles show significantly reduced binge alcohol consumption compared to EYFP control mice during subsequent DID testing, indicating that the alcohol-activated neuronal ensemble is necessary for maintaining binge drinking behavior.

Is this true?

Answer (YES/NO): NO